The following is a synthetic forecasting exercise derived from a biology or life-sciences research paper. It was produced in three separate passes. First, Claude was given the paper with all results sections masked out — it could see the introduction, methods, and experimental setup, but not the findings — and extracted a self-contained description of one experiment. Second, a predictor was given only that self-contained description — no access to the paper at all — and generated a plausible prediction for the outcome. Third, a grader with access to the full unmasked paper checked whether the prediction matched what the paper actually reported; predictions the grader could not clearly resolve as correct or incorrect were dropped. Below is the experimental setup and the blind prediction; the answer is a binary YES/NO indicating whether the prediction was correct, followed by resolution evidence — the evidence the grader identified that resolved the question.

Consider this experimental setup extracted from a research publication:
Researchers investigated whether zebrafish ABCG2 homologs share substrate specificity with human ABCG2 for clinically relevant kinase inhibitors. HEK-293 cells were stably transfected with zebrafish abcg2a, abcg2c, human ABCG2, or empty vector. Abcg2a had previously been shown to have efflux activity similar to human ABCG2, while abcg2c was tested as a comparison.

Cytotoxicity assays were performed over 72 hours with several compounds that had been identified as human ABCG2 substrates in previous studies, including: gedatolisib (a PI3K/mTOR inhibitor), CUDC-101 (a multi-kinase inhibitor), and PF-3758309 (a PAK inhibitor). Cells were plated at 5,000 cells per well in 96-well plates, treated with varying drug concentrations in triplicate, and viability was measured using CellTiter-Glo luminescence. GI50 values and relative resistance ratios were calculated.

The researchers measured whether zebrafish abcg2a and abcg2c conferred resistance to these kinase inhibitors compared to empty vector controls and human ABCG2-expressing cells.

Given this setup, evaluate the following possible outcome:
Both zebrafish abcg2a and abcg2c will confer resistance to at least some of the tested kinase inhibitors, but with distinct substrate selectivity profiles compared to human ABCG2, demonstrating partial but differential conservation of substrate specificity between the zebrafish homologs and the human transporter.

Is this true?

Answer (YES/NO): YES